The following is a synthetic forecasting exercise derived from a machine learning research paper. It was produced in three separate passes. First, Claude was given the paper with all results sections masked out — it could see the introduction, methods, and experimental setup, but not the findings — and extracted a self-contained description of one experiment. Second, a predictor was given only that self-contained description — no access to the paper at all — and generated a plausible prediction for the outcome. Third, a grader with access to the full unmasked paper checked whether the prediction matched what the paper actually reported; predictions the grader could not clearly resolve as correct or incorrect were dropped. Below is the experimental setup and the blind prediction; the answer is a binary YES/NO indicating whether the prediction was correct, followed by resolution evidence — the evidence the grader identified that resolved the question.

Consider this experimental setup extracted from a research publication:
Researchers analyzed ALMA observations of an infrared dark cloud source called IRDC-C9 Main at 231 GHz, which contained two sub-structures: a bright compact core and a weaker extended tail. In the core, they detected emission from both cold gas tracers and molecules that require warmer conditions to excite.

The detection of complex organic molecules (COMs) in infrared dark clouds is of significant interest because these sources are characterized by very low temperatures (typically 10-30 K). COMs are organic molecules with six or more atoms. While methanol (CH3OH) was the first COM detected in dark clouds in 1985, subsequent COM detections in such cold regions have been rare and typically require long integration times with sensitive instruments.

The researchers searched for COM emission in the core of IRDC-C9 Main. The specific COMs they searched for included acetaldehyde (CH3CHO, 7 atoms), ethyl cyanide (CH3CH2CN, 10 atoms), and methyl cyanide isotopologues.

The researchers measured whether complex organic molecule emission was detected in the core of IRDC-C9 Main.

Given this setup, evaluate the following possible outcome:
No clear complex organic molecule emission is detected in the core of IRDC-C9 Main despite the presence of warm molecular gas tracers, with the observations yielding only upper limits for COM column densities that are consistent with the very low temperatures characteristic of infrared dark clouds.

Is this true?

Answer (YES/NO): NO